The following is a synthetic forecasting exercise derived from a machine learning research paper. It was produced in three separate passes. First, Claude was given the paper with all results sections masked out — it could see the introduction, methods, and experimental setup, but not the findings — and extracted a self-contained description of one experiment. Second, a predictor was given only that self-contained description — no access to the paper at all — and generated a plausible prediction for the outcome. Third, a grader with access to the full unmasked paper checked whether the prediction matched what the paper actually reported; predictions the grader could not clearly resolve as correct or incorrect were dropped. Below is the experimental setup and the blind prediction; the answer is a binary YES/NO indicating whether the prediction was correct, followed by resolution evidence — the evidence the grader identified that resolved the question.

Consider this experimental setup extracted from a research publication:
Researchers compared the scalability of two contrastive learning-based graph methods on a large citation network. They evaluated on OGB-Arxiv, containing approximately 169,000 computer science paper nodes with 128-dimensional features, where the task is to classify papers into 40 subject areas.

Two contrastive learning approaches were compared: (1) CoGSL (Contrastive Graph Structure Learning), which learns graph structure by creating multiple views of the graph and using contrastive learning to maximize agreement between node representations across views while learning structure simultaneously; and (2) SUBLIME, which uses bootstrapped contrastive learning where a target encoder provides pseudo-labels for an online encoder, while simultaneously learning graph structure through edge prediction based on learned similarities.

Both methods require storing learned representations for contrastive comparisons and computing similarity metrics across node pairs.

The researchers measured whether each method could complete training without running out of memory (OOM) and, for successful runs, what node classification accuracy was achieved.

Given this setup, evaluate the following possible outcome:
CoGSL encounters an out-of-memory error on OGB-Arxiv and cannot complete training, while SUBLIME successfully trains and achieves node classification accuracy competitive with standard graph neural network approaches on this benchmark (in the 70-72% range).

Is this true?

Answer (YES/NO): NO